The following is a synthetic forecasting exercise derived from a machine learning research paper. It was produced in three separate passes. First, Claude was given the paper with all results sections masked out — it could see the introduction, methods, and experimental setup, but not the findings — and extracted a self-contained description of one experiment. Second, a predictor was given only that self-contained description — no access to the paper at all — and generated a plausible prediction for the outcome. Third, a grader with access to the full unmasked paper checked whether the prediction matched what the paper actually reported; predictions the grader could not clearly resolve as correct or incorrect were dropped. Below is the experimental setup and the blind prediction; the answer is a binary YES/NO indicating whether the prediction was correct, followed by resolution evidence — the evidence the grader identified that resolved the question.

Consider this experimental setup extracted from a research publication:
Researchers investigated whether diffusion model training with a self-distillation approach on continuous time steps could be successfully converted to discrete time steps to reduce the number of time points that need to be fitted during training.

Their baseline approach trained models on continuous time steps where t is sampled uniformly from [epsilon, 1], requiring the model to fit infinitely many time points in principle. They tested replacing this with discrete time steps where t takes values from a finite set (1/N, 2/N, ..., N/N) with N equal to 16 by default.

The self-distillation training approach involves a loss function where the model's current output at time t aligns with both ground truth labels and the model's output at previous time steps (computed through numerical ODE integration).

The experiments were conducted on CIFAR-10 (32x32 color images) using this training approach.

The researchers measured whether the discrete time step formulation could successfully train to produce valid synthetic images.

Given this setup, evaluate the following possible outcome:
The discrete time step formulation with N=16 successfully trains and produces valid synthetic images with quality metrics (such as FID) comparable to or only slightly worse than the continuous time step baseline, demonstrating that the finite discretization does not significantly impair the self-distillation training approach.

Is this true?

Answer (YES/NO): NO